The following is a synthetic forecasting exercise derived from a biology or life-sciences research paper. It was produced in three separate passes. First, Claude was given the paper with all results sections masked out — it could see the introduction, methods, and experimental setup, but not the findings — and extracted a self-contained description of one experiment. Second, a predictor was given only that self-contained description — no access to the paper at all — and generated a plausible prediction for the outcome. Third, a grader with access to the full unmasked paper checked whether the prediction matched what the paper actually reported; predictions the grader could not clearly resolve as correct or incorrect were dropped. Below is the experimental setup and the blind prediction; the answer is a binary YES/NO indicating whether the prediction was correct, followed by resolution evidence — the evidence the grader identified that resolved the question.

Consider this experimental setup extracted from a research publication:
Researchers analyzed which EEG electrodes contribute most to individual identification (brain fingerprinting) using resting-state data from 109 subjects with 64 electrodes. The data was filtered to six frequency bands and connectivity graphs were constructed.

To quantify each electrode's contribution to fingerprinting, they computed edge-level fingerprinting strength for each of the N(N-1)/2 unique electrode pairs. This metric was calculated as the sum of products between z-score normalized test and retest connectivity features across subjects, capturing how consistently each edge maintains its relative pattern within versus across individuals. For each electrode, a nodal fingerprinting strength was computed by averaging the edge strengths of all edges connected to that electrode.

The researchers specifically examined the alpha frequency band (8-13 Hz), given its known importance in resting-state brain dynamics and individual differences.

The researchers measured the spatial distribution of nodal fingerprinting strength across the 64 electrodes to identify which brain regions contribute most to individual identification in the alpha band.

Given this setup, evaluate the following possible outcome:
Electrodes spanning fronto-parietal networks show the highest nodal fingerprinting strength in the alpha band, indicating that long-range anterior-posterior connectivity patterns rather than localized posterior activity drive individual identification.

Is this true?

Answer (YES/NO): NO